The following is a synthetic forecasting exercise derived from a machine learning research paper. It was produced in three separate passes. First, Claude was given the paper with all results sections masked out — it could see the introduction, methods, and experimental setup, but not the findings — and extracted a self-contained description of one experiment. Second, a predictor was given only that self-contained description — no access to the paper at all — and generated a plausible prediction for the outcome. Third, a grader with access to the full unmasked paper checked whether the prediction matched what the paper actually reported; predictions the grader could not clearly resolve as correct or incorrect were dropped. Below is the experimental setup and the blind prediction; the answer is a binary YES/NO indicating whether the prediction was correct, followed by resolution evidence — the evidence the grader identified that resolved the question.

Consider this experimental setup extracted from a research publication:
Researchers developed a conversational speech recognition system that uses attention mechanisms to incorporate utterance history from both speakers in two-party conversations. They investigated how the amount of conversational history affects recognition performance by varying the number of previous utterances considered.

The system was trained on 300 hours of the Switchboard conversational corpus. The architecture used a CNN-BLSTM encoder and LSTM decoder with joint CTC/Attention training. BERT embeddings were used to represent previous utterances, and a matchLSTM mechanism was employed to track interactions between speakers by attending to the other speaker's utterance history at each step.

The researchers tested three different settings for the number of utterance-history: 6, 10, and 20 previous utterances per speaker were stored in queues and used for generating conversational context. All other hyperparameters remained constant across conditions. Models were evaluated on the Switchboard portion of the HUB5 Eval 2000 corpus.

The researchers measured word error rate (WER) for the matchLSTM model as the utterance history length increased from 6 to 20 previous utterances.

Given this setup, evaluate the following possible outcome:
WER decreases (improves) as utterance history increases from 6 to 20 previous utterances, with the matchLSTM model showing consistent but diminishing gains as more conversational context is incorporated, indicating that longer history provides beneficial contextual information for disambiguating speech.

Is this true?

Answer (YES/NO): NO